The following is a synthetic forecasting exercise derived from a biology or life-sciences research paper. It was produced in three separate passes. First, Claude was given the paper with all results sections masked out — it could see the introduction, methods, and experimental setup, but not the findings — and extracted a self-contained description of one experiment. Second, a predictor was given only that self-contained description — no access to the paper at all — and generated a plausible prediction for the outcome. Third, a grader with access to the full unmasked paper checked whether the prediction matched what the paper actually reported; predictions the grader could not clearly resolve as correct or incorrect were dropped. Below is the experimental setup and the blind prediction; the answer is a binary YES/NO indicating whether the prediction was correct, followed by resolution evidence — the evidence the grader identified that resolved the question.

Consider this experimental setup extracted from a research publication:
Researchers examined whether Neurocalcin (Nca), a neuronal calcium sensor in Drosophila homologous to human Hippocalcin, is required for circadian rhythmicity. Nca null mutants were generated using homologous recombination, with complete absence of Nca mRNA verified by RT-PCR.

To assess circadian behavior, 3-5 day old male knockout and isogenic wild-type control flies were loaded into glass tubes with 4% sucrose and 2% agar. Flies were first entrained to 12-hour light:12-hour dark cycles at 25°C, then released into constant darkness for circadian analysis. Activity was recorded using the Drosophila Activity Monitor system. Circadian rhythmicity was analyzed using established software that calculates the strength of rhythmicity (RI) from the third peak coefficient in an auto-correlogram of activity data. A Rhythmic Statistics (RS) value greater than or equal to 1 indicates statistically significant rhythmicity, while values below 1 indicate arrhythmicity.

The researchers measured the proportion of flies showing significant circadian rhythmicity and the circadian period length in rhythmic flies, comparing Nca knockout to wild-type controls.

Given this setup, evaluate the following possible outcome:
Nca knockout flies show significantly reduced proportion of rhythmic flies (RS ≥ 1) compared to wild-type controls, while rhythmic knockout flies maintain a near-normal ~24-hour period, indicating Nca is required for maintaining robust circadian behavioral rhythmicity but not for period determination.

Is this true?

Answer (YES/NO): NO